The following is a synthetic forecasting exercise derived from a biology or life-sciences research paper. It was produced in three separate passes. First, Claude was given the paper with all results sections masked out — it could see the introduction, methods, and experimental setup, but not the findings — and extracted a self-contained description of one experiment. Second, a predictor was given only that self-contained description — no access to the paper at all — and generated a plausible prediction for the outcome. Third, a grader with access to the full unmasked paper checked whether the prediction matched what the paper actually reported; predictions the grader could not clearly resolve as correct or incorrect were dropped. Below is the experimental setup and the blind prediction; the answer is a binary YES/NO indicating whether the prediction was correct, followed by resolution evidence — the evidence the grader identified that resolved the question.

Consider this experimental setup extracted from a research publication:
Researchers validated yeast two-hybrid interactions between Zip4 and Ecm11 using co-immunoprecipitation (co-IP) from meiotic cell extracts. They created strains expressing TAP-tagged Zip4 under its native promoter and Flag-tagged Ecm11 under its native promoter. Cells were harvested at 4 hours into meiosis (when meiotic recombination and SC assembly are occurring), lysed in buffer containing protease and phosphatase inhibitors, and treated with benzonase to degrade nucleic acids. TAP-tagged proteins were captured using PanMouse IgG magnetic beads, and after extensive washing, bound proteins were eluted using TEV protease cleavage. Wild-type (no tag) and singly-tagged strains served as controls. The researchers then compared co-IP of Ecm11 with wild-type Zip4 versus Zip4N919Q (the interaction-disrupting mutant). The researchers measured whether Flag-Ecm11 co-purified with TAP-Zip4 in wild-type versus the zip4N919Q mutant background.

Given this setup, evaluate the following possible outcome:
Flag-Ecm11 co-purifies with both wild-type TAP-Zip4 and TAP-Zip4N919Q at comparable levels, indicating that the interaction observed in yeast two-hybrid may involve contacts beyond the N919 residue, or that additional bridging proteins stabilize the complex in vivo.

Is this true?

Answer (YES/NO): NO